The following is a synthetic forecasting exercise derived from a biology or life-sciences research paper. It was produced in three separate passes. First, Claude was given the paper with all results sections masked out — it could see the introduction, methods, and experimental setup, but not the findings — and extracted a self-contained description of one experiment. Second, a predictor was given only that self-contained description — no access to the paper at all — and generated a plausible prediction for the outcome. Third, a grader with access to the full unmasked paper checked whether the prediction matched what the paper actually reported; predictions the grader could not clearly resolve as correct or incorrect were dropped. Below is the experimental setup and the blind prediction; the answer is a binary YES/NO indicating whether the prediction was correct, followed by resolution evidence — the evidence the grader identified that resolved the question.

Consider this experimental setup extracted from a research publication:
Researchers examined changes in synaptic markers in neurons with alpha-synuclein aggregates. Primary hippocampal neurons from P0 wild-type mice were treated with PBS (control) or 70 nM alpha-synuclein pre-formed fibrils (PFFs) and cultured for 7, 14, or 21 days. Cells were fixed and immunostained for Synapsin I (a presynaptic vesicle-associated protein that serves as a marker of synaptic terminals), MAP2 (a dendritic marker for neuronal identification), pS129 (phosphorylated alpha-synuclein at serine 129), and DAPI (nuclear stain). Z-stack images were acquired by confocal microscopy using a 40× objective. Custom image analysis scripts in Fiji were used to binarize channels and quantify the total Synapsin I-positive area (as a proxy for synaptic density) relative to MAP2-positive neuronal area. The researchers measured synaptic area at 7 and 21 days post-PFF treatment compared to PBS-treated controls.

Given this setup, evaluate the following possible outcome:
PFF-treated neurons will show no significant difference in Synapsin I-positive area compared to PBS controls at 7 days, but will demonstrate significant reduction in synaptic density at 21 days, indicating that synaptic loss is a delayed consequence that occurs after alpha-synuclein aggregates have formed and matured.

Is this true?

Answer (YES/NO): YES